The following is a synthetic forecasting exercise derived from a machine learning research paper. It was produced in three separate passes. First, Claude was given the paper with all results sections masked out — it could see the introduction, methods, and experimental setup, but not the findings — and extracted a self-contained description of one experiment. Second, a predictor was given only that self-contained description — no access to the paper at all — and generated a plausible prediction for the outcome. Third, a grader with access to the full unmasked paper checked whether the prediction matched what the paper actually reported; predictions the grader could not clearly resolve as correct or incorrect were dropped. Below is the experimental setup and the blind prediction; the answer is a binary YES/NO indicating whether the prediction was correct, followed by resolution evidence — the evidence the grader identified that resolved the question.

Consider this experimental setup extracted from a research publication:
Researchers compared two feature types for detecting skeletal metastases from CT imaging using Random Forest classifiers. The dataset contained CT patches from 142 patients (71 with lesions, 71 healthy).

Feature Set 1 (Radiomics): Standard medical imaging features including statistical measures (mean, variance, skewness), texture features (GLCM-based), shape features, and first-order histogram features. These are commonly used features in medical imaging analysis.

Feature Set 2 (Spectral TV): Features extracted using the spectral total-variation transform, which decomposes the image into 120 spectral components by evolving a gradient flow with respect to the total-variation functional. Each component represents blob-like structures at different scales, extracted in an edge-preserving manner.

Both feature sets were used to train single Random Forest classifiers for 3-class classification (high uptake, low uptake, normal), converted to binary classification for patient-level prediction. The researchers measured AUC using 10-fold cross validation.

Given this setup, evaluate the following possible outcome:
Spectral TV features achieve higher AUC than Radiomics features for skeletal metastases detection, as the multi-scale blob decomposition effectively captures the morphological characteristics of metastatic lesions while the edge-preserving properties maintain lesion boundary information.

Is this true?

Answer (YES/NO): NO